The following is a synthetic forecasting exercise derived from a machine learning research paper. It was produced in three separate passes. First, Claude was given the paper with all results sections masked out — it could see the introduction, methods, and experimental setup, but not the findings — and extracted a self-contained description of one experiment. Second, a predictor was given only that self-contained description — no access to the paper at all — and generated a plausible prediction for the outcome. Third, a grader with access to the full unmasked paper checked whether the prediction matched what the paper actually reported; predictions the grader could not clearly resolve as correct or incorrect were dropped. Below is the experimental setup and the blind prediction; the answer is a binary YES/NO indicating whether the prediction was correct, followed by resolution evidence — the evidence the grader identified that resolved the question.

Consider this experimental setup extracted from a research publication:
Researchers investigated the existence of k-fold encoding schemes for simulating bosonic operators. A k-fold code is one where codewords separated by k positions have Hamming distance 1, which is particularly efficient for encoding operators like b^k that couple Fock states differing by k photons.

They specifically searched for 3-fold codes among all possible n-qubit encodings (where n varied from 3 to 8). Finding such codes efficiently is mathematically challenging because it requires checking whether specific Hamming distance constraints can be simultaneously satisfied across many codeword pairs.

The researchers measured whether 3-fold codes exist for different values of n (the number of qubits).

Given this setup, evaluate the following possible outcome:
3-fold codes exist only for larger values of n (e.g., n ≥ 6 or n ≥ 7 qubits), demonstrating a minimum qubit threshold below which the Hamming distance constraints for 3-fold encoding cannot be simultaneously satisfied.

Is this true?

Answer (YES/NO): NO